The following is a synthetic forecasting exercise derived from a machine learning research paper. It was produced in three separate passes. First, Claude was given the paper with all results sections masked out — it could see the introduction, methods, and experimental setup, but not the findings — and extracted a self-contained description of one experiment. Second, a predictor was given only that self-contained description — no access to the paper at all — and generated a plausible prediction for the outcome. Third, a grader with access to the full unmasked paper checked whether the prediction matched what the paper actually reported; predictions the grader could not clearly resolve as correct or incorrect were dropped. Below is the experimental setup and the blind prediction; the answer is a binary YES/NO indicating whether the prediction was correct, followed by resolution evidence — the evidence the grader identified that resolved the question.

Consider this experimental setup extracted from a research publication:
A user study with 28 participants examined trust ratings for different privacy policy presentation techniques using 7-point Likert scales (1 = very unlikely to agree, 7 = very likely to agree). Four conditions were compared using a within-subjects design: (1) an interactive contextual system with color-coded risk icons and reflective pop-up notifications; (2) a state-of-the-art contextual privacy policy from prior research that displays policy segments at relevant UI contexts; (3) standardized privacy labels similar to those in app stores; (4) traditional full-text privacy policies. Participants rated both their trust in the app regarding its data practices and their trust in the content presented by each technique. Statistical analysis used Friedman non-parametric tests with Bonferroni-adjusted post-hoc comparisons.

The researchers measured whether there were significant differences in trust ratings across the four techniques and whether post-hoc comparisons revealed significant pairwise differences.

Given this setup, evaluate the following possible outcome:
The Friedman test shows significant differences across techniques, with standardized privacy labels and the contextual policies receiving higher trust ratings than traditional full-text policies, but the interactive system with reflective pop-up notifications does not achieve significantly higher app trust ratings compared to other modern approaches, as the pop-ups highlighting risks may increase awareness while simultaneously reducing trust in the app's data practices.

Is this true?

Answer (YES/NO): NO